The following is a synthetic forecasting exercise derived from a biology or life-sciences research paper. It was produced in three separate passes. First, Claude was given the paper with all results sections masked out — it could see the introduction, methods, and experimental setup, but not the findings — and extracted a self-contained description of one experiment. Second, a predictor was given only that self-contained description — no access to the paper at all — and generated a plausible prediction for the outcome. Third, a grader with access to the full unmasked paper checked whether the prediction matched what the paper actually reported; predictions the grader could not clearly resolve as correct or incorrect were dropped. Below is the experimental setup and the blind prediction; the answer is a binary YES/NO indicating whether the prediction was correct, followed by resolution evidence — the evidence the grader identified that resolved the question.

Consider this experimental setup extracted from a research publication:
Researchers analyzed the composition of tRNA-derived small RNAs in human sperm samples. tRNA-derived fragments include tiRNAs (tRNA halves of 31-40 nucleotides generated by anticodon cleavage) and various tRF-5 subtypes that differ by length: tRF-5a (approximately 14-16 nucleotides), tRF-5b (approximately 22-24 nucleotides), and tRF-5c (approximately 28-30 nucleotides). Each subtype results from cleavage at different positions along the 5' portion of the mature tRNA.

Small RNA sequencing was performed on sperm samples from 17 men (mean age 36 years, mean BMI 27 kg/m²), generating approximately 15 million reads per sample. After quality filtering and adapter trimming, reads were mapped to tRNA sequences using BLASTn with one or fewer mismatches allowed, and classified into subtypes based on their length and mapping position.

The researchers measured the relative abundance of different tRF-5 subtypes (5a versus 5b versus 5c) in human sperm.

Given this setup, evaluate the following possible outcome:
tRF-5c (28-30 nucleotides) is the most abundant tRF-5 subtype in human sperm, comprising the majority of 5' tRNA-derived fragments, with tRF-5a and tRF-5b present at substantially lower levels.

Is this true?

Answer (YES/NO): NO